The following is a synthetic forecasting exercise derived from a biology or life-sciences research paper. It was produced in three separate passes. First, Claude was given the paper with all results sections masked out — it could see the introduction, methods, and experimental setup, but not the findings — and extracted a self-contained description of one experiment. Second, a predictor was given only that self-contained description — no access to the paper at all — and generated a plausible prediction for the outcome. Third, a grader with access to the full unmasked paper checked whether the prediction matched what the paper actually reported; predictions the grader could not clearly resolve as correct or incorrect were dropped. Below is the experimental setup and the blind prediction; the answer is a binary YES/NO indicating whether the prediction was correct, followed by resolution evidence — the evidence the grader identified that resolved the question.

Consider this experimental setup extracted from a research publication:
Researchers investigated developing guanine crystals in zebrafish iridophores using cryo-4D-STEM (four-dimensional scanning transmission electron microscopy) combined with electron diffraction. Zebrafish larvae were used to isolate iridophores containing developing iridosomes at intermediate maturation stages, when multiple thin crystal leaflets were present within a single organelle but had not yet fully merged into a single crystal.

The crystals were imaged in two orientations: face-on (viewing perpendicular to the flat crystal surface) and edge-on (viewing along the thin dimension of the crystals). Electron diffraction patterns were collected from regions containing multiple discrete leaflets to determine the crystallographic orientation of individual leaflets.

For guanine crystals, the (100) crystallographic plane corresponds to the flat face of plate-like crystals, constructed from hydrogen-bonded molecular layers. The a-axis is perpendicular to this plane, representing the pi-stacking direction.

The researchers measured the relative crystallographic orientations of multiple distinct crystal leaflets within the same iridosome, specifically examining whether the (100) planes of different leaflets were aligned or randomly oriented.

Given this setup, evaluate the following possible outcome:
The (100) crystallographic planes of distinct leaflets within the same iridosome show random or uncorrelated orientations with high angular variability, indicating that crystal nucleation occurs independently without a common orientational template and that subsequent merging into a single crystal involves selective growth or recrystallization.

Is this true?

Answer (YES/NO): NO